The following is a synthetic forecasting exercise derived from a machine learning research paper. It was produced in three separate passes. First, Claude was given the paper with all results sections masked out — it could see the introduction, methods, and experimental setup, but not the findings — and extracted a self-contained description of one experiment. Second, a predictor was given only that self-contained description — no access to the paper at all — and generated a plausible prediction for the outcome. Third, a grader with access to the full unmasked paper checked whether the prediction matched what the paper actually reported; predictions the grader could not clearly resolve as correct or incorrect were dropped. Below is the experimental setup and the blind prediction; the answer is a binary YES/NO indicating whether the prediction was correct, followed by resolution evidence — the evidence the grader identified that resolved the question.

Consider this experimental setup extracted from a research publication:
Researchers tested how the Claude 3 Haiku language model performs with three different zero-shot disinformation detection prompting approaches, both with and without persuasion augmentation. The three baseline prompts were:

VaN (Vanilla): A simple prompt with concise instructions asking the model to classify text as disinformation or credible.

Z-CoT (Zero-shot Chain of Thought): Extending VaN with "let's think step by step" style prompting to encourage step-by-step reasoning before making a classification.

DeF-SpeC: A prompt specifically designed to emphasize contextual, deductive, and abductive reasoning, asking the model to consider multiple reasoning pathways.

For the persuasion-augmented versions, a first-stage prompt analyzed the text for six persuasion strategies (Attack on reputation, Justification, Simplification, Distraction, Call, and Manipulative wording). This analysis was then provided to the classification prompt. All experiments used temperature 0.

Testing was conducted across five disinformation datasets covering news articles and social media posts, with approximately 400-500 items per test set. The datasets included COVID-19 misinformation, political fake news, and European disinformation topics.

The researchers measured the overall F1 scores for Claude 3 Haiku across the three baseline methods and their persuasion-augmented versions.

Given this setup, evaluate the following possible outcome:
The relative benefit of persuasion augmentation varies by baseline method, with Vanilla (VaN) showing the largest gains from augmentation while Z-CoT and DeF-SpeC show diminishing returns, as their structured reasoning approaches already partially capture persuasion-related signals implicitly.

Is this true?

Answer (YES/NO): NO